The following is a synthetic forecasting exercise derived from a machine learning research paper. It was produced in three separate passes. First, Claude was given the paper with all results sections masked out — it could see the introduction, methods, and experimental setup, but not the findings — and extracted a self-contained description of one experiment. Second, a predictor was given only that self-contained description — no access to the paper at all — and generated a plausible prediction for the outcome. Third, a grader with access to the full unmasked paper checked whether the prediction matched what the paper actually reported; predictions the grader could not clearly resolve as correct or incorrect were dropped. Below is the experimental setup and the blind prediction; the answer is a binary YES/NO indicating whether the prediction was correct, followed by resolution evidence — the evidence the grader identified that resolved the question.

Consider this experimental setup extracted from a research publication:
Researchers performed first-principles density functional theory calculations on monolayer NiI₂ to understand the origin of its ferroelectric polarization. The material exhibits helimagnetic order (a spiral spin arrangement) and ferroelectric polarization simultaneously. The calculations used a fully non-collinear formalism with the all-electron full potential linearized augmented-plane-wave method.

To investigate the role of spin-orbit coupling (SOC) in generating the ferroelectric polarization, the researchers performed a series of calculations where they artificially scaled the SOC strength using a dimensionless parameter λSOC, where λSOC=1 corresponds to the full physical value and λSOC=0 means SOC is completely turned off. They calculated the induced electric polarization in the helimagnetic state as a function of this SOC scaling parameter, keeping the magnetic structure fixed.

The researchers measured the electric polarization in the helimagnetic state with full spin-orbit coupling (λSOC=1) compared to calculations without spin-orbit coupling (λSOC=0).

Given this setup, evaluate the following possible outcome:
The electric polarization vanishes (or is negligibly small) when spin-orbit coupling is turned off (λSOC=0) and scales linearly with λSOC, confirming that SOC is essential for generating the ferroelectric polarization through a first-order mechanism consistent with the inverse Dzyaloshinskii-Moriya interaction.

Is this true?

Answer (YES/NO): YES